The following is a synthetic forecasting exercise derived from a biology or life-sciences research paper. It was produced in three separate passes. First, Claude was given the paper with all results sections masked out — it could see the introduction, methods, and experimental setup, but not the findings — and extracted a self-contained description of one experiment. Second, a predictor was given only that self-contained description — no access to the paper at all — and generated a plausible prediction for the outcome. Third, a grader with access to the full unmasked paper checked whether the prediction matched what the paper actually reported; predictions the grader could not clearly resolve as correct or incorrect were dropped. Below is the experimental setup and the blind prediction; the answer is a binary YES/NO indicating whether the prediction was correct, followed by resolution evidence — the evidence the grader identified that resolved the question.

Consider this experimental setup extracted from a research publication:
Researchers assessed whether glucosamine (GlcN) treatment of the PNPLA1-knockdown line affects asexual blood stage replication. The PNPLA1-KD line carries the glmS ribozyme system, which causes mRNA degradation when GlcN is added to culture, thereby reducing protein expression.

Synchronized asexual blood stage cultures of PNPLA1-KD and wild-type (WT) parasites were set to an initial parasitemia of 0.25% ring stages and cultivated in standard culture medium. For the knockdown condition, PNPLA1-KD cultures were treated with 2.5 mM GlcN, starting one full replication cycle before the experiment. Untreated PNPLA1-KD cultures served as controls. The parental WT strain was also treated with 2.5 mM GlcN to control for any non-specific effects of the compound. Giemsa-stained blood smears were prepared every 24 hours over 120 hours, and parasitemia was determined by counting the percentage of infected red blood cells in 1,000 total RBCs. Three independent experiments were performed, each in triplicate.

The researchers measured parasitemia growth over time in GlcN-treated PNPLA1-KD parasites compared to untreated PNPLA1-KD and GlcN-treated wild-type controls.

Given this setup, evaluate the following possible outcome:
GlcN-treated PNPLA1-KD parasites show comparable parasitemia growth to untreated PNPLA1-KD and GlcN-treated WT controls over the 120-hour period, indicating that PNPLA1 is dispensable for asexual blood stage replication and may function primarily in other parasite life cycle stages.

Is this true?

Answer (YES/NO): YES